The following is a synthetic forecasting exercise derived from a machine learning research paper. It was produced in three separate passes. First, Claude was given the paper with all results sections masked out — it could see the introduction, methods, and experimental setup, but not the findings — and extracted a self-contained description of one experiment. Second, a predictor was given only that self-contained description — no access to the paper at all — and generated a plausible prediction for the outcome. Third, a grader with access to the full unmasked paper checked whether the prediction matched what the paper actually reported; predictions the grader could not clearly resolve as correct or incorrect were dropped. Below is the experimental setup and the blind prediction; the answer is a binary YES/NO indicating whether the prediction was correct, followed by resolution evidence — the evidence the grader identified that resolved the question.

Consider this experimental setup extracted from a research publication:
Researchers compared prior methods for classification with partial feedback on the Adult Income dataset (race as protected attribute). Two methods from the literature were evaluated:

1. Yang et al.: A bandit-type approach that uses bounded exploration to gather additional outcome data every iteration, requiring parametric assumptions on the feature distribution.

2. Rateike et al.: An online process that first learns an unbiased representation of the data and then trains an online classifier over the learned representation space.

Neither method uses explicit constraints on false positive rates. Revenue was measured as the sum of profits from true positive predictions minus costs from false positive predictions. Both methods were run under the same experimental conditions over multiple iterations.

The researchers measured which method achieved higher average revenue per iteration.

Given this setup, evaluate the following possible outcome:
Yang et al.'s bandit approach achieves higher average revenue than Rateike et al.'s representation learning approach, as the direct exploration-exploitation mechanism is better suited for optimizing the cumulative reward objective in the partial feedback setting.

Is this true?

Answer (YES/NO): YES